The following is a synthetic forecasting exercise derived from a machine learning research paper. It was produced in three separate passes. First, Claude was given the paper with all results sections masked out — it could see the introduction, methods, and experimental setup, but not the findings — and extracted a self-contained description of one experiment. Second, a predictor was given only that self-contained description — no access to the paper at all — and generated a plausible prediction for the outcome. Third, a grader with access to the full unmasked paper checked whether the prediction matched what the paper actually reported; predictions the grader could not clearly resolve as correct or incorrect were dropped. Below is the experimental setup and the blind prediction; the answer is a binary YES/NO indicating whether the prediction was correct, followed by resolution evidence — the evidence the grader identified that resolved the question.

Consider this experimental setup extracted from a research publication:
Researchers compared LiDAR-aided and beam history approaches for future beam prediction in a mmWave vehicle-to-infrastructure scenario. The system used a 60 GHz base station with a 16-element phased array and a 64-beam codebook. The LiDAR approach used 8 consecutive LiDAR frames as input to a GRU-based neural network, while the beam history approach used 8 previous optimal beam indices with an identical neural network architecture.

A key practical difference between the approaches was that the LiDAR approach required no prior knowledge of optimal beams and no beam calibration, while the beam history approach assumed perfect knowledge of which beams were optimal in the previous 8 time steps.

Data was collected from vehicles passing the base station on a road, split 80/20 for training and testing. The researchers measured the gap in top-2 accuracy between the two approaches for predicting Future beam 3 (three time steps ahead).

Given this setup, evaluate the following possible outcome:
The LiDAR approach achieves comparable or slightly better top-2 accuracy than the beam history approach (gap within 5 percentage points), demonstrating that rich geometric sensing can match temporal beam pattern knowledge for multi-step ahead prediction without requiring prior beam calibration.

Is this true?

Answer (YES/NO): NO